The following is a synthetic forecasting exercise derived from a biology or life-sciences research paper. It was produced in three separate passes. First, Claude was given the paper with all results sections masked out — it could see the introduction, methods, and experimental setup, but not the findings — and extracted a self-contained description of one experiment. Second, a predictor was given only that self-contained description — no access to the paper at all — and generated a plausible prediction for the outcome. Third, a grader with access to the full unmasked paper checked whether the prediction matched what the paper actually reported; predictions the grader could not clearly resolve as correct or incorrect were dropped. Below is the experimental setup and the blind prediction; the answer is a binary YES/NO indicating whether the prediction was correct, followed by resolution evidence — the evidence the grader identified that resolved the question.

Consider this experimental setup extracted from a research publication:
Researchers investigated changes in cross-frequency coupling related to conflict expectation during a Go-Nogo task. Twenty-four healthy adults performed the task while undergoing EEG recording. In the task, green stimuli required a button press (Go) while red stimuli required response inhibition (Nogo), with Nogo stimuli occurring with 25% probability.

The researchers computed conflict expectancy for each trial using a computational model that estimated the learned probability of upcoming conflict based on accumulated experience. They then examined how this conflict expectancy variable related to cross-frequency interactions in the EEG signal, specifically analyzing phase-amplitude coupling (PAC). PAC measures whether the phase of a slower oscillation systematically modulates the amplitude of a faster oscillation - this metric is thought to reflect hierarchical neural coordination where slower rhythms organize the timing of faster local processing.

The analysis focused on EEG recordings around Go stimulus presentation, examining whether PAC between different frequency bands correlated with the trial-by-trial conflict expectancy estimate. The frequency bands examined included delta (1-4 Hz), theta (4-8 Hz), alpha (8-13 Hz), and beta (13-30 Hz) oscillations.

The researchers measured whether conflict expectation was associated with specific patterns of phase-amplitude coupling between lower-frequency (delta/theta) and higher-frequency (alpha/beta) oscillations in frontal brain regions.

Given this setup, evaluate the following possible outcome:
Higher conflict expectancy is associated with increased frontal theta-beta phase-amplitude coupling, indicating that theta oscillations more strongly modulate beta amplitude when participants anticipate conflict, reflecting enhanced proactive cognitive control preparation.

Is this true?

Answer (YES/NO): NO